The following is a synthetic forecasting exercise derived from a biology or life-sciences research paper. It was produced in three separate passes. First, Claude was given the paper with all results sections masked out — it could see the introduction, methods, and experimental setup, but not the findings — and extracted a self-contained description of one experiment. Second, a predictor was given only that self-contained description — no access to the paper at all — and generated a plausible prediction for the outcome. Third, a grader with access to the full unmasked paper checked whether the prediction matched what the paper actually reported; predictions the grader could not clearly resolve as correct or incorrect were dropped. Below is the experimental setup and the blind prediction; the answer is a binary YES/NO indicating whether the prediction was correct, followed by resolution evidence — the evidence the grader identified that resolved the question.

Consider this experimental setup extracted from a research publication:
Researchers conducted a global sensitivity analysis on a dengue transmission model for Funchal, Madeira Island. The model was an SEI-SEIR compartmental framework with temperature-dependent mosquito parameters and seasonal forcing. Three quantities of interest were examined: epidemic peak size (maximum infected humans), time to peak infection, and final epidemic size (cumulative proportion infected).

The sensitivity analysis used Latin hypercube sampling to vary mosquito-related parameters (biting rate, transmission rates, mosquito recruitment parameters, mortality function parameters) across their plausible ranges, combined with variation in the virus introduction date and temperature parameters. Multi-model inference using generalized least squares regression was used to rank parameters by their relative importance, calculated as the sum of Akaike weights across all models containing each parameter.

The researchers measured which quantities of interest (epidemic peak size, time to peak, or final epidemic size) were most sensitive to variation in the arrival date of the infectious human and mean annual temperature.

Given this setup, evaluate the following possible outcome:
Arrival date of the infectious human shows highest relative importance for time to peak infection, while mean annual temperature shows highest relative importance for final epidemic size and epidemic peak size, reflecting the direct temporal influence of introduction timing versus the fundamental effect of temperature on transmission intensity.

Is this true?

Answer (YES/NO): NO